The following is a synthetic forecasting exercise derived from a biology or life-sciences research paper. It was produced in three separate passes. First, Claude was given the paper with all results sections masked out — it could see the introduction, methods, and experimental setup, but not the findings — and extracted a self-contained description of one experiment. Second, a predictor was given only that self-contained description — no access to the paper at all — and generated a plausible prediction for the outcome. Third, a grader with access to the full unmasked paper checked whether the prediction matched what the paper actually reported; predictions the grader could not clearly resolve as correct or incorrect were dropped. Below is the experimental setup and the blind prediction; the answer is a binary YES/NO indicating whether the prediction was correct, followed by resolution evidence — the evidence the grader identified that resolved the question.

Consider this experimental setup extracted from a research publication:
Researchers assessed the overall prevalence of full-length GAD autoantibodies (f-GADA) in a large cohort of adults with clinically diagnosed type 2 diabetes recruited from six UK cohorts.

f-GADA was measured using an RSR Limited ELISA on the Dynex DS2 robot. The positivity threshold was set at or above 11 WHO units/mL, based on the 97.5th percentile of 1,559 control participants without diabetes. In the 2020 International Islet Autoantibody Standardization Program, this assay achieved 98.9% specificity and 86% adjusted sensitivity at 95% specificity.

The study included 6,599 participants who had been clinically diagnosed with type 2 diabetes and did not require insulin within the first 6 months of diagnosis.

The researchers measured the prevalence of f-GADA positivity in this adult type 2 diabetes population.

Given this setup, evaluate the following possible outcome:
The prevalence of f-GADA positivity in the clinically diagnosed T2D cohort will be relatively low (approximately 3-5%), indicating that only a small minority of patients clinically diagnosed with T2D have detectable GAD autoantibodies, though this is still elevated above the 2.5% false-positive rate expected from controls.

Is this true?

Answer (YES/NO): NO